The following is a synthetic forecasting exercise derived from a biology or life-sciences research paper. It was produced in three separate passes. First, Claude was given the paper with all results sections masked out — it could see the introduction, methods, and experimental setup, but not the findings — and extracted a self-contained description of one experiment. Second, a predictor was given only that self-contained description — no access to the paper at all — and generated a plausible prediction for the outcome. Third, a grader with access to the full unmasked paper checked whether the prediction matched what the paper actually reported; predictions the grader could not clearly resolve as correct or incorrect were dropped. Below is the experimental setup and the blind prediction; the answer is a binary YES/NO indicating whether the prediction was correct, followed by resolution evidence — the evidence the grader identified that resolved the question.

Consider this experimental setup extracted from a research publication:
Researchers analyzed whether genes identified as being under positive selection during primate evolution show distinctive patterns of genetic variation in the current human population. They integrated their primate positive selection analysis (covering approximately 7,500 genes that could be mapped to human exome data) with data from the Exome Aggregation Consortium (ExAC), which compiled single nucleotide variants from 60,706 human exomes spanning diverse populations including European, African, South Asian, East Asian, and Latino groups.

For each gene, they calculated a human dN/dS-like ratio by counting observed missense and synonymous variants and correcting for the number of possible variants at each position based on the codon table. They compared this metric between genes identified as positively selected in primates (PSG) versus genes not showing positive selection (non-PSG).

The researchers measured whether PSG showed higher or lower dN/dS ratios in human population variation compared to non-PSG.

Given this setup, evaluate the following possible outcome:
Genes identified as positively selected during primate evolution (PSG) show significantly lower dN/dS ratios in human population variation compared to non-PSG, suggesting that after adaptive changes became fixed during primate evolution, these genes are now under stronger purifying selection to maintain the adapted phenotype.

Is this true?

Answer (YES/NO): NO